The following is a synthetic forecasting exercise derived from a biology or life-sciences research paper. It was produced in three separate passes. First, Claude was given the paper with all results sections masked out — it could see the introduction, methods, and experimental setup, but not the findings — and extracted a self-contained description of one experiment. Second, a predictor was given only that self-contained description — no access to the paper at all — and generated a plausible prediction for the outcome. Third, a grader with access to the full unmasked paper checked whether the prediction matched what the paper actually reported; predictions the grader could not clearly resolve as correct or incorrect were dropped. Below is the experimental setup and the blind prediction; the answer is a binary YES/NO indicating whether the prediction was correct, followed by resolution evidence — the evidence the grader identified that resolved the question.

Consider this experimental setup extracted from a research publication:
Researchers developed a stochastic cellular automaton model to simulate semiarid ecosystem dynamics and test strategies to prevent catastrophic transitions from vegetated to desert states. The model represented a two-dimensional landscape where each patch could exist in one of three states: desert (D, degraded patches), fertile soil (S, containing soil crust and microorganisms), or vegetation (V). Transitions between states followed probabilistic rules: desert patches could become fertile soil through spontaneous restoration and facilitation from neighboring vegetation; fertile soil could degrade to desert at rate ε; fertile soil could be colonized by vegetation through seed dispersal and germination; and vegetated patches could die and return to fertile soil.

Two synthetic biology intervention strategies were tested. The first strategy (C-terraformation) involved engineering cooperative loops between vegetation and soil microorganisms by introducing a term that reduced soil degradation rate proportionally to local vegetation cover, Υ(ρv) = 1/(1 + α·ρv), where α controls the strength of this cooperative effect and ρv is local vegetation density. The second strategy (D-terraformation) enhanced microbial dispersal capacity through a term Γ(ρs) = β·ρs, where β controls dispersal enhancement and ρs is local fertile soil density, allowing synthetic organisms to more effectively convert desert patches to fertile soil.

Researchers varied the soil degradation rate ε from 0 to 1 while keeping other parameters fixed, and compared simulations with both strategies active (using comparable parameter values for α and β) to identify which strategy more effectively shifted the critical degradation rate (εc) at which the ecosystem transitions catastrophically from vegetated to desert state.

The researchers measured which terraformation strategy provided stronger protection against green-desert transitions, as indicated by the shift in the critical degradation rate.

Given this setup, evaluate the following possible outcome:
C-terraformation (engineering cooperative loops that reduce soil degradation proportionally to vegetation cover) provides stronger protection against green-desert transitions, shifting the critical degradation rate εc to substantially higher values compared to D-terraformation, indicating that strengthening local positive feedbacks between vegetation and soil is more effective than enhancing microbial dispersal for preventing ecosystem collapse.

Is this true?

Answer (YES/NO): NO